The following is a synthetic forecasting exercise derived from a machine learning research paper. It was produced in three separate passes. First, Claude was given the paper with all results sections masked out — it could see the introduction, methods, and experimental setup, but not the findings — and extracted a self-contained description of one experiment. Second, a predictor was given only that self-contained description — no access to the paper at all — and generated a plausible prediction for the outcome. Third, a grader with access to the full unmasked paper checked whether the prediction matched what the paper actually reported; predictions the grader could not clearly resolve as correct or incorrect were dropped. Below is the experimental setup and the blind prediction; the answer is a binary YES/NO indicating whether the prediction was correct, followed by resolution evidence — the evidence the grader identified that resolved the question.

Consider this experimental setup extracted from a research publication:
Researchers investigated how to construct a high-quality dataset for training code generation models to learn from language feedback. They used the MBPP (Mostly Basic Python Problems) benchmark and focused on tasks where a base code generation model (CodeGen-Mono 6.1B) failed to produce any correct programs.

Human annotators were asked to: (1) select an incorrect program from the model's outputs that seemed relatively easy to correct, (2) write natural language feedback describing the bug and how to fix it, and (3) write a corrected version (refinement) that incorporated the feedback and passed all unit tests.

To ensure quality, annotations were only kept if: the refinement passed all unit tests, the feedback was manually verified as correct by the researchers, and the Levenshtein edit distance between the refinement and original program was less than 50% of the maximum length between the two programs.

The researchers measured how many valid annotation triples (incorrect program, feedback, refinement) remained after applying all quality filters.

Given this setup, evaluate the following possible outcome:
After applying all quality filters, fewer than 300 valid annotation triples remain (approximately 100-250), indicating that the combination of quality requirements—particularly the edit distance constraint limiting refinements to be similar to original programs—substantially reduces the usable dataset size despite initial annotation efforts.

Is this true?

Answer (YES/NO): YES